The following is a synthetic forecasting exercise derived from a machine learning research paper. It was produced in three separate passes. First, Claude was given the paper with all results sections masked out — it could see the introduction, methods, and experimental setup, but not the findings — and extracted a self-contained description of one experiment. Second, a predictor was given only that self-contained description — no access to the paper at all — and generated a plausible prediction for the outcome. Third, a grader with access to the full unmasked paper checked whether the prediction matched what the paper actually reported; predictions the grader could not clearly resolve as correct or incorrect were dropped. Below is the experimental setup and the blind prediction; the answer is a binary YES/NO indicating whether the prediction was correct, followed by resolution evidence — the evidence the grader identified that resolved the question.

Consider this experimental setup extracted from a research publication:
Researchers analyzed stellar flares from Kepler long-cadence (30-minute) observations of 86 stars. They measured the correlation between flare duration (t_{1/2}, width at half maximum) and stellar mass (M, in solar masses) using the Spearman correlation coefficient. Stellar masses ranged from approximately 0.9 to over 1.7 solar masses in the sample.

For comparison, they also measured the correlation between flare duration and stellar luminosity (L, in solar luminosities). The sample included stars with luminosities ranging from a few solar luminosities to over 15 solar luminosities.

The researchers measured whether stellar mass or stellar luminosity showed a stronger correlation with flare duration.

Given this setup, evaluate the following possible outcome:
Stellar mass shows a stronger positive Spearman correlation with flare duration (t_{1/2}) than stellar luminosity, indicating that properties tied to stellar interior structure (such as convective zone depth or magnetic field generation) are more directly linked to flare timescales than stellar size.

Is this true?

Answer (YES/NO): NO